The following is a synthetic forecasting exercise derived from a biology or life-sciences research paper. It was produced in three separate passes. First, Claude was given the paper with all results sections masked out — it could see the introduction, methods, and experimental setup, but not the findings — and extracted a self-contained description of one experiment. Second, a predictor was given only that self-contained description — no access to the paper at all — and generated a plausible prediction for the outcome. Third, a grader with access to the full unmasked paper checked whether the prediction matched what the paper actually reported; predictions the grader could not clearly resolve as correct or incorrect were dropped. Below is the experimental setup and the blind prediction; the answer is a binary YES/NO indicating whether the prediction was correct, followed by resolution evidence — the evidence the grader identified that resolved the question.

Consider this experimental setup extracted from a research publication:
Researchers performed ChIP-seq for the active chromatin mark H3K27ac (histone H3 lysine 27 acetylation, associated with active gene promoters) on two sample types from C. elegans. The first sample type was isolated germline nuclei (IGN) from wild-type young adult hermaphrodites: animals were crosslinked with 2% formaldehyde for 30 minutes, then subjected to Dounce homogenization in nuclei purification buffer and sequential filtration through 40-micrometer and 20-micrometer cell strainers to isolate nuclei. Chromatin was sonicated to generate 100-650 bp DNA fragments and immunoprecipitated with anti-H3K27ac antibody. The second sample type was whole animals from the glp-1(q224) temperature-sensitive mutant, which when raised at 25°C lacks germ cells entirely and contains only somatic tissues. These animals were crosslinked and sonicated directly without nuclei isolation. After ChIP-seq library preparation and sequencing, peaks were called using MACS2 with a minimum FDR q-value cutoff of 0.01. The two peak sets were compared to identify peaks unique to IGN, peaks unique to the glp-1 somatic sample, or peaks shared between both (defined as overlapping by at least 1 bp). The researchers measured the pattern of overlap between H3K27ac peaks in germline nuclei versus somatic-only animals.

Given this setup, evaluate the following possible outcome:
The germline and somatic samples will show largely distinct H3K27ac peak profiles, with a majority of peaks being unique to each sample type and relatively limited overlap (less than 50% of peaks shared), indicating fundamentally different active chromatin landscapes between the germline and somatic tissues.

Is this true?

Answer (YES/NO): NO